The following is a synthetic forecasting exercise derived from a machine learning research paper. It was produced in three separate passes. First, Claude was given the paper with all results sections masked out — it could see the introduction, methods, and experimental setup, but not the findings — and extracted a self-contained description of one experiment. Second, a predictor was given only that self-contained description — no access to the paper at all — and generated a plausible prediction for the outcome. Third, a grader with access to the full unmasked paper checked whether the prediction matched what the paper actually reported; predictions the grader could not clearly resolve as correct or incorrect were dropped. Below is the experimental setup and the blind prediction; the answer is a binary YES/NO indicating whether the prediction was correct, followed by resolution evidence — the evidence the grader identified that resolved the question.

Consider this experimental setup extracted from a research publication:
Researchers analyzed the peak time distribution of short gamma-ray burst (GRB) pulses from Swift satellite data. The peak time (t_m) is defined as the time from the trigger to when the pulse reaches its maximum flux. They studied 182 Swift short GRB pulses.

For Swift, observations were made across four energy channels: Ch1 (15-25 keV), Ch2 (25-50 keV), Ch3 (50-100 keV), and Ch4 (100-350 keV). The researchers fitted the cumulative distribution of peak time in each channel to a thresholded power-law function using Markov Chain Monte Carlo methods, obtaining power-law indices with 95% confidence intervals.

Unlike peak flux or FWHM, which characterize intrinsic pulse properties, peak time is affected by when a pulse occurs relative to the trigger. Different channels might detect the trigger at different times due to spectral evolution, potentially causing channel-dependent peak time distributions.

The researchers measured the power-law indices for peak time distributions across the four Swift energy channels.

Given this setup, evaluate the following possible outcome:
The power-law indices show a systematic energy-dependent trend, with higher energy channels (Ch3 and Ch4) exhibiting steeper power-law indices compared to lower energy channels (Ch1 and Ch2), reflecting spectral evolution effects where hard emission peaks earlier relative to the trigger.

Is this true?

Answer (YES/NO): NO